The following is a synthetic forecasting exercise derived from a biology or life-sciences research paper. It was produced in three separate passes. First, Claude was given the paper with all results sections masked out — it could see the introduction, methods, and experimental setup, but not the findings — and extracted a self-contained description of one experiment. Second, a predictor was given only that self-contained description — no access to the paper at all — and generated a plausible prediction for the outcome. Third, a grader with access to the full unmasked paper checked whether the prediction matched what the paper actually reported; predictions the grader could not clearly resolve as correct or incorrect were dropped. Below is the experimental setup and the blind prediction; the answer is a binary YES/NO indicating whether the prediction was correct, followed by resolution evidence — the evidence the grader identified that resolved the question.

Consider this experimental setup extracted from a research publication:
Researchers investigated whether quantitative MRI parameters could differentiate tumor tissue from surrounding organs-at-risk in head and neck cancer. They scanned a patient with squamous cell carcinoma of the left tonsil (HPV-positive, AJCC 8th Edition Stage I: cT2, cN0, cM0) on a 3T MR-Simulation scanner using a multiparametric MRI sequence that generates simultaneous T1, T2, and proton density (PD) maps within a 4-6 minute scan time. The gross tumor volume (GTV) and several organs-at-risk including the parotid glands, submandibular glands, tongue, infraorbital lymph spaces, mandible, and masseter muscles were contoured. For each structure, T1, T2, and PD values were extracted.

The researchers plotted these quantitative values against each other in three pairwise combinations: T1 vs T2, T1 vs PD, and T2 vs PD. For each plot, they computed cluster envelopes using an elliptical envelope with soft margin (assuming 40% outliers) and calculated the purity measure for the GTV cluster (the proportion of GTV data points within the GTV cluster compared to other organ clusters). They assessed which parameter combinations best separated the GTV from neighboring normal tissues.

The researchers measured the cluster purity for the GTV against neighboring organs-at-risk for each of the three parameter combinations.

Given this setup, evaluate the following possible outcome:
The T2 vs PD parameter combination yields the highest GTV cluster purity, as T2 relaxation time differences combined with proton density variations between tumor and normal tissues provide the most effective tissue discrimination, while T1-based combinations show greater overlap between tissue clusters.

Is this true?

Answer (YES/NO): NO